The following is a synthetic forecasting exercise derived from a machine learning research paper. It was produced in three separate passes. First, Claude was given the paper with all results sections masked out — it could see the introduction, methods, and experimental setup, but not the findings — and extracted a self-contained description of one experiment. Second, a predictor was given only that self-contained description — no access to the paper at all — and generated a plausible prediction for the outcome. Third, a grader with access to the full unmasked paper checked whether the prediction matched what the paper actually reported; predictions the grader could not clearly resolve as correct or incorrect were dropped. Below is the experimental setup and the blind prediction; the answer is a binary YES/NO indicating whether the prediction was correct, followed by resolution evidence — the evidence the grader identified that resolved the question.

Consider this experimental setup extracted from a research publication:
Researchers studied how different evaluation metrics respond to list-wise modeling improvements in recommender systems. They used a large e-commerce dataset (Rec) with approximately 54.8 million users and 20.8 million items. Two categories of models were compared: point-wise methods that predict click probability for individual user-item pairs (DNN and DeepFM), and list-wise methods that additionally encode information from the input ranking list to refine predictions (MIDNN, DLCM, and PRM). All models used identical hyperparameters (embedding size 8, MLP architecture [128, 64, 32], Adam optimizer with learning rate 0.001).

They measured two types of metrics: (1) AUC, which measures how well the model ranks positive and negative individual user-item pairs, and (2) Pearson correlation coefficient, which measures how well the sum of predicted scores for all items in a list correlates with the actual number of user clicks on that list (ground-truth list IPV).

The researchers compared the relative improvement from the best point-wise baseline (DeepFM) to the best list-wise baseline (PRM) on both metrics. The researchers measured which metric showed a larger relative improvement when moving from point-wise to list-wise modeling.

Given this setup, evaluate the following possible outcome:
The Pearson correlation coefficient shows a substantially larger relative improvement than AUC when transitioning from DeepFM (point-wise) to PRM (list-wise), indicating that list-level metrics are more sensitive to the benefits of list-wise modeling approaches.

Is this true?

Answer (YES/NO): YES